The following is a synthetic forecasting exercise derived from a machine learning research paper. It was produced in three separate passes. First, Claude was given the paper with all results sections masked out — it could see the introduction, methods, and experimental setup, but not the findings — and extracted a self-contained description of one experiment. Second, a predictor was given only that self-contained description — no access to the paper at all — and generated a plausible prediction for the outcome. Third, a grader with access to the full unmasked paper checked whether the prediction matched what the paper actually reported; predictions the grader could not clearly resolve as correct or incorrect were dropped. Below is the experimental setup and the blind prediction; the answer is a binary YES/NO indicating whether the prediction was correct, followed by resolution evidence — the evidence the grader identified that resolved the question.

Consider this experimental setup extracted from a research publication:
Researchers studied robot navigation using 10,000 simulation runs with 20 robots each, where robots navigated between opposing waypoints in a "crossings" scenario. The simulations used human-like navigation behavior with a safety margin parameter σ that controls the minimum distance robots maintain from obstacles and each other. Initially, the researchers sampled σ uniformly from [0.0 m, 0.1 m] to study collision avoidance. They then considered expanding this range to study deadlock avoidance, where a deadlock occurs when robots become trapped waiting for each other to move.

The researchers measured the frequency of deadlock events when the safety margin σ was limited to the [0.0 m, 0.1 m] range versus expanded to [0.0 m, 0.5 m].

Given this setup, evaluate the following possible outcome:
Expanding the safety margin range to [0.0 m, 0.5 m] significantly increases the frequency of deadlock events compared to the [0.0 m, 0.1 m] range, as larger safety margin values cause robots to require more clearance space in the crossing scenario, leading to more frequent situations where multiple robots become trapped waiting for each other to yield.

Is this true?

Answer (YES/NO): YES